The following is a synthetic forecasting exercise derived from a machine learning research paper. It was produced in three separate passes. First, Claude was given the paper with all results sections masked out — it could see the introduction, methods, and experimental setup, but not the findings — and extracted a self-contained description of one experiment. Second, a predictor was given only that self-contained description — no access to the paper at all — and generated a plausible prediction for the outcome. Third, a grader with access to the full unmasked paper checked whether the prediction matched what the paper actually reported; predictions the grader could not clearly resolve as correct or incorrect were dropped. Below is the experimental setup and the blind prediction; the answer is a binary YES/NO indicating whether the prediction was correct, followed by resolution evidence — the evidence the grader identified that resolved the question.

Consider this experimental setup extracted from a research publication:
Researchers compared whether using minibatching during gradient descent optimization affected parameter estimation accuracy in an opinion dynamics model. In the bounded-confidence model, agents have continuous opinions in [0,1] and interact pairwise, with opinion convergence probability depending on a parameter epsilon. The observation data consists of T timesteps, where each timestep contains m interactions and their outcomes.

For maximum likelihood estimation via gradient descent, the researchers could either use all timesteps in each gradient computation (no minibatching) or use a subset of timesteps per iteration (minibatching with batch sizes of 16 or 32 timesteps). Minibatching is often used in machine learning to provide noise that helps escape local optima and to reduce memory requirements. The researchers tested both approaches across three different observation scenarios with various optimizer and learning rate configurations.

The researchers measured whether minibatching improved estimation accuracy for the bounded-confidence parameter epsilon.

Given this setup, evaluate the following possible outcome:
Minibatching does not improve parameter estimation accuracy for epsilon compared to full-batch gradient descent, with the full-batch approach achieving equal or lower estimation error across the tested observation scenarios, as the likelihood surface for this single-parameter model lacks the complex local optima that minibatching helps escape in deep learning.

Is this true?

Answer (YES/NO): YES